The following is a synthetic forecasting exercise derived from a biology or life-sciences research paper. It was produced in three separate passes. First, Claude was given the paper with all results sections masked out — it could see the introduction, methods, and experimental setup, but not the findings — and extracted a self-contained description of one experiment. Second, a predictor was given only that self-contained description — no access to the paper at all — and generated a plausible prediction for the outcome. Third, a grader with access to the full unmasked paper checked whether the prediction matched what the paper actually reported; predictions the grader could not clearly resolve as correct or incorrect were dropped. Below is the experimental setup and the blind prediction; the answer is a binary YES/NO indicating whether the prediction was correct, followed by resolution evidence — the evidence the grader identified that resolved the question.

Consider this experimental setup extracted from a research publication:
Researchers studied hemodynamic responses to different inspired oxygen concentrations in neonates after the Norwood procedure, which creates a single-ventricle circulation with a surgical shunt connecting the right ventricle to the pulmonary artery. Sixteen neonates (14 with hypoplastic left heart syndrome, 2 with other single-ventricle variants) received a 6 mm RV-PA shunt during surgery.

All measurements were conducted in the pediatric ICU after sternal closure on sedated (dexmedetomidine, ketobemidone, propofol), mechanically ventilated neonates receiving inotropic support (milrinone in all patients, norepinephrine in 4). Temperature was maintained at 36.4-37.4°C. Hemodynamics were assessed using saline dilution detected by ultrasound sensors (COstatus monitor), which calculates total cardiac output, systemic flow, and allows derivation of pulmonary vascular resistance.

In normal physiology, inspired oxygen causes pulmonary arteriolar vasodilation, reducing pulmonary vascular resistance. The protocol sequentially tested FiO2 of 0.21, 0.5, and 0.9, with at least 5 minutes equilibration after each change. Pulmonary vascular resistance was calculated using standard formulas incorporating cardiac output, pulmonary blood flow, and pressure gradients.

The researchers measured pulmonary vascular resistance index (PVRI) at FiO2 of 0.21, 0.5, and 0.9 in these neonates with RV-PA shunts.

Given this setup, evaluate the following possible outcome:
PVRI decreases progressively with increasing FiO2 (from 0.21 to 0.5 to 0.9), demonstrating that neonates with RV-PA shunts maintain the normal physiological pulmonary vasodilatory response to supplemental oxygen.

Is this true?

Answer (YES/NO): NO